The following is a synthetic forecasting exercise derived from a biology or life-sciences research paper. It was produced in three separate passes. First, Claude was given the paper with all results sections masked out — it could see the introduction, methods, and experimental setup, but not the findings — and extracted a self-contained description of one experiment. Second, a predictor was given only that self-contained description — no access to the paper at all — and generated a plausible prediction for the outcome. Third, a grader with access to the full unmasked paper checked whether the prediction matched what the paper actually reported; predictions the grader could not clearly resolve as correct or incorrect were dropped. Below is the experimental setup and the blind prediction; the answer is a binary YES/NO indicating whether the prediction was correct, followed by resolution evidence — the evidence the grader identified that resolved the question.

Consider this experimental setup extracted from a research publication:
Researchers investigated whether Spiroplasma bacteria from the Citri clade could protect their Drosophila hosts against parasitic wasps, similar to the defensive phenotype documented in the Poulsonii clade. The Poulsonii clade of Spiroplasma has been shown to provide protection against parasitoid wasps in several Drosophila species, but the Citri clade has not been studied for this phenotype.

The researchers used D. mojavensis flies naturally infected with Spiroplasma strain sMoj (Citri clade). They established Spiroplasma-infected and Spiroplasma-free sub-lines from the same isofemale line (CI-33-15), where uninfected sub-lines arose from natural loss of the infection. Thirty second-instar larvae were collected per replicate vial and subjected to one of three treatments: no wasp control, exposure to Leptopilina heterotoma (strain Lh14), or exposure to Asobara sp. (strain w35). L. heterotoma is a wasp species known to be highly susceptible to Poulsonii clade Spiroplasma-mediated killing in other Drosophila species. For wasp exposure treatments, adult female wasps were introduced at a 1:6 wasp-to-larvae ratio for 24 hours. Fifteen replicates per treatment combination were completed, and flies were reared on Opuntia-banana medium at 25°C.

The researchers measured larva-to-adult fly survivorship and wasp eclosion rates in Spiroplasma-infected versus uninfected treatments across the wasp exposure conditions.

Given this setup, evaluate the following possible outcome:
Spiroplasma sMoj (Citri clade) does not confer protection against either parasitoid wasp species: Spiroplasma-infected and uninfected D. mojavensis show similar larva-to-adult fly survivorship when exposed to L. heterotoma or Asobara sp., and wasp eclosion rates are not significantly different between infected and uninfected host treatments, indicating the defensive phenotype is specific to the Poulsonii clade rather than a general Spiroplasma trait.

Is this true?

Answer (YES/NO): YES